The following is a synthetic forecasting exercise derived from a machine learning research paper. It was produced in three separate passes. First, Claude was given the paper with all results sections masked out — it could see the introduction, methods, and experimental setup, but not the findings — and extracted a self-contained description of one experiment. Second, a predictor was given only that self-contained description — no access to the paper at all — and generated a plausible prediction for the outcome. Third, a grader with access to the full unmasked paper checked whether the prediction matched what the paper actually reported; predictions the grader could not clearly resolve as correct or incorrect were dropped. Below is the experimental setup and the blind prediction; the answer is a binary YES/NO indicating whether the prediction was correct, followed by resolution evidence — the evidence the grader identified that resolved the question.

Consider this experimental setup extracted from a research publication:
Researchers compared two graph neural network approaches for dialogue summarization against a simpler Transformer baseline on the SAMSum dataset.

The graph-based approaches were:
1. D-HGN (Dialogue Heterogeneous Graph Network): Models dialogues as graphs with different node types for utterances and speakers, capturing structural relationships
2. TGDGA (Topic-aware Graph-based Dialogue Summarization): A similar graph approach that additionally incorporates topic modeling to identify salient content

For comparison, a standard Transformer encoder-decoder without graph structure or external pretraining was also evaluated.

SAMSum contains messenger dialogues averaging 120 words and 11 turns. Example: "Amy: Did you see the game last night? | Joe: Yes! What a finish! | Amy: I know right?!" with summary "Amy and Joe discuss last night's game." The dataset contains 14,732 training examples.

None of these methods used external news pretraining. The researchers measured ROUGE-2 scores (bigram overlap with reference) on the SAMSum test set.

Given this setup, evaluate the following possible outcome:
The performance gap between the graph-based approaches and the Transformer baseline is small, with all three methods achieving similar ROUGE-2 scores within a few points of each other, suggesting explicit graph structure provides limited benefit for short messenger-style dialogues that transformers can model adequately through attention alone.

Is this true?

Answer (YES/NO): YES